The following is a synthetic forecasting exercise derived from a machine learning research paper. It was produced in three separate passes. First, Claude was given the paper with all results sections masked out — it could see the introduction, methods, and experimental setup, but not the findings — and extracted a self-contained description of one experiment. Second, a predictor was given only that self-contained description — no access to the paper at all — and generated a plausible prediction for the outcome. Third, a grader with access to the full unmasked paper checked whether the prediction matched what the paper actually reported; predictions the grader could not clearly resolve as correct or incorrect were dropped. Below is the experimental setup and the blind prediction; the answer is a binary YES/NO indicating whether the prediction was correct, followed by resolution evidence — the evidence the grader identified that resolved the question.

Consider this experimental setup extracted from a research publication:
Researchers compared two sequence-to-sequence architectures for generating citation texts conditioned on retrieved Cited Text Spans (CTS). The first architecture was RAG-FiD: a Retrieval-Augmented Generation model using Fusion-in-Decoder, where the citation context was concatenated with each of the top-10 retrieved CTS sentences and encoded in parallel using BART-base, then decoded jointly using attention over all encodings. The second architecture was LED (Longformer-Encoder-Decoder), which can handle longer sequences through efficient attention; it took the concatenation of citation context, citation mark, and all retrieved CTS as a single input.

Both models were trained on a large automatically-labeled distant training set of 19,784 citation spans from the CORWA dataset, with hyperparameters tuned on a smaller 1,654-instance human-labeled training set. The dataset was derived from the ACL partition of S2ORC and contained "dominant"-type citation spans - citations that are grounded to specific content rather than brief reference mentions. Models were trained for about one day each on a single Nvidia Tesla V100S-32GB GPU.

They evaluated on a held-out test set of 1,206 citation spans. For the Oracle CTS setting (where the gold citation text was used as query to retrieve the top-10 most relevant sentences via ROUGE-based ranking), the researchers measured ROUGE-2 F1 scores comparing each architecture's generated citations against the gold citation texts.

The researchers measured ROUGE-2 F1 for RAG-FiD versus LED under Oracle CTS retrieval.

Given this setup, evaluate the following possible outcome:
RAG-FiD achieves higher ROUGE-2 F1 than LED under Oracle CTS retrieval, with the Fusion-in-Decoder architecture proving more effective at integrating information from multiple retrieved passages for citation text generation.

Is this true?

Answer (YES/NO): NO